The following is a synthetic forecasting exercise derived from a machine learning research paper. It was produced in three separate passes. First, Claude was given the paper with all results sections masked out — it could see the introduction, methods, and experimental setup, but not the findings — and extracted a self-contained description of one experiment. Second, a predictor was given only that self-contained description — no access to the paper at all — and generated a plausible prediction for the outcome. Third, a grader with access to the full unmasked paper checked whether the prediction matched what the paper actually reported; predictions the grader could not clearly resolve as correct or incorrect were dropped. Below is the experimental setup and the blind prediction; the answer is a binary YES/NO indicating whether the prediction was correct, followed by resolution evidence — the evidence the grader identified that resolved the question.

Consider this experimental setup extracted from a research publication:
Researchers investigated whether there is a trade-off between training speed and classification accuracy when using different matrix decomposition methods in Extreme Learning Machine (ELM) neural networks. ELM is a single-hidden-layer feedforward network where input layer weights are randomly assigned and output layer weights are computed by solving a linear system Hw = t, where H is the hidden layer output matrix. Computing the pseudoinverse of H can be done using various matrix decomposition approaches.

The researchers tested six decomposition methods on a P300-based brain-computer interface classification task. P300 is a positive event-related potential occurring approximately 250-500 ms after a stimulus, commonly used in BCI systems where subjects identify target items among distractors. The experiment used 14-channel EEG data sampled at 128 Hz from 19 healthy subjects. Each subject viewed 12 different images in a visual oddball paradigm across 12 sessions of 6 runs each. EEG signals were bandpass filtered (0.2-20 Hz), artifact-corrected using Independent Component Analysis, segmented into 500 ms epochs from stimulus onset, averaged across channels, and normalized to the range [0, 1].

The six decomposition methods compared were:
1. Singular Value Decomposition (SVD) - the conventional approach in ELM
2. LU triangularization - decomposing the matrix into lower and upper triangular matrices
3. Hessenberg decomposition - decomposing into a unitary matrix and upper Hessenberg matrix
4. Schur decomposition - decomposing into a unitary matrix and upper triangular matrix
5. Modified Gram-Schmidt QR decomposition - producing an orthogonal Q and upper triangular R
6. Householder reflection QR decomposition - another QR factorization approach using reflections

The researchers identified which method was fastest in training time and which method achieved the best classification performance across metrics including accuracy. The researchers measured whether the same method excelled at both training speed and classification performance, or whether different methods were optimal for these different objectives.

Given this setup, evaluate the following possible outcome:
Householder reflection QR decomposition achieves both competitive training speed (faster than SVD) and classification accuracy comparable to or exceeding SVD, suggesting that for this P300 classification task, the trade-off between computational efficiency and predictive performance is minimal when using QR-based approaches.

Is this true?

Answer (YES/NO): NO